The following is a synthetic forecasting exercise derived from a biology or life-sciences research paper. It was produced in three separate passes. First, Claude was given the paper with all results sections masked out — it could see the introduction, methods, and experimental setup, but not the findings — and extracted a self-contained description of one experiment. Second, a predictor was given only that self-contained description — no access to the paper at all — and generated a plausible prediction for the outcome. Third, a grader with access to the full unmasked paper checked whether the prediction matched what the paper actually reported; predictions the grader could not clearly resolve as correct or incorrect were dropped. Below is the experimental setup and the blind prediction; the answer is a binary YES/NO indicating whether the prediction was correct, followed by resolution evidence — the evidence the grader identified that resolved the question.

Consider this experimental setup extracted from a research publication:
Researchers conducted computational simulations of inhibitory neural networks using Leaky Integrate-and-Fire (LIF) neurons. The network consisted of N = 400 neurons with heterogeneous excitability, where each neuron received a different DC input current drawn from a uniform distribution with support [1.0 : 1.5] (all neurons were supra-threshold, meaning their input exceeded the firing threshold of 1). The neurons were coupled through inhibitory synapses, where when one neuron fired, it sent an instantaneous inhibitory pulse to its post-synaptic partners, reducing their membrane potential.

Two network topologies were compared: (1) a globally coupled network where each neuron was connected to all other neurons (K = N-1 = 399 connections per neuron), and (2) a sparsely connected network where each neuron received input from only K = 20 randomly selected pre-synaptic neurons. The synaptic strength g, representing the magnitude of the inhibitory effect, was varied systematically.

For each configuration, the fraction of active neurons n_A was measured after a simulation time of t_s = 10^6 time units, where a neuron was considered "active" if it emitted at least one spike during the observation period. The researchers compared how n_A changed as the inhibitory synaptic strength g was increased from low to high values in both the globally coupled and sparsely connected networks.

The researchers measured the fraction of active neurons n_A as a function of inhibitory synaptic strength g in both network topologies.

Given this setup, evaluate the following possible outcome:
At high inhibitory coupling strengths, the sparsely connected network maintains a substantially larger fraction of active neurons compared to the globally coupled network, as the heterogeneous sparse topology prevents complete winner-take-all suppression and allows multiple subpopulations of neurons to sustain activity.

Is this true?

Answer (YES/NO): NO